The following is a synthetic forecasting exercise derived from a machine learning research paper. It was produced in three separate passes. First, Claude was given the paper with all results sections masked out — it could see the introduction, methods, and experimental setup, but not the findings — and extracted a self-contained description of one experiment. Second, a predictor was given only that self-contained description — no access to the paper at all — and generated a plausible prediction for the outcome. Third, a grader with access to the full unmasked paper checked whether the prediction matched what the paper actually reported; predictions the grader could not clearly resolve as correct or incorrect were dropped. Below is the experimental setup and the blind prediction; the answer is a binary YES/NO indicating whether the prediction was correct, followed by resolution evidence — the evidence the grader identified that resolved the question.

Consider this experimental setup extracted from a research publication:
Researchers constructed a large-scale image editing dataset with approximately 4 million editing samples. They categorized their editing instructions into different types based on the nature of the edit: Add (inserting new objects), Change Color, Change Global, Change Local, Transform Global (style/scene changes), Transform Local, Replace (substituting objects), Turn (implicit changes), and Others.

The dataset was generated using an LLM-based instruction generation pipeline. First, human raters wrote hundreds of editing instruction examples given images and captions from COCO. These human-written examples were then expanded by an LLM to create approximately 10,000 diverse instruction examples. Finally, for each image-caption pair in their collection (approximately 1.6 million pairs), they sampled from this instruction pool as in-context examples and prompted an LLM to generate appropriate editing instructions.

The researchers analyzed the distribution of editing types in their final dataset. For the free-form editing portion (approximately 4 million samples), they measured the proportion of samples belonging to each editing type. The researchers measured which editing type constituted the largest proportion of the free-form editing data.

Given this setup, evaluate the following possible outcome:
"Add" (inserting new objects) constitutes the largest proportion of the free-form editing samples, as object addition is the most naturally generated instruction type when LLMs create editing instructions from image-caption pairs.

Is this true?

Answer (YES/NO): YES